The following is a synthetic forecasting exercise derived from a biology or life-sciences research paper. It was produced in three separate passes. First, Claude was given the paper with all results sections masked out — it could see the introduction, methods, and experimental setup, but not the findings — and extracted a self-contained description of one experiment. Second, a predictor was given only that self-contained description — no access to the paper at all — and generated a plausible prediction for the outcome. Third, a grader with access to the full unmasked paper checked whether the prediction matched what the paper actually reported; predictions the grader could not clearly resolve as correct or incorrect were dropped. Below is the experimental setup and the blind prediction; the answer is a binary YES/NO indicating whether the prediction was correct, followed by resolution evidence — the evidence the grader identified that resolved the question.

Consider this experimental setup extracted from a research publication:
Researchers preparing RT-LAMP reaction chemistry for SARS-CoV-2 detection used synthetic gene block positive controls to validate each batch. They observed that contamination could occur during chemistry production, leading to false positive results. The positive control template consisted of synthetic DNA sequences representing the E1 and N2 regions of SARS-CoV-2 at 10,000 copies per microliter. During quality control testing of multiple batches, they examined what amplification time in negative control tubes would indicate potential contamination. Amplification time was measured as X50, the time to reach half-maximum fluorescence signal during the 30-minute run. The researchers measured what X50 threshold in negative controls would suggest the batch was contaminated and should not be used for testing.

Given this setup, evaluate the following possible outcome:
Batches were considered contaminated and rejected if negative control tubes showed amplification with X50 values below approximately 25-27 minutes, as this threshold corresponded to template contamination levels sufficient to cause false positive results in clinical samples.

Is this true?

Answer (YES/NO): NO